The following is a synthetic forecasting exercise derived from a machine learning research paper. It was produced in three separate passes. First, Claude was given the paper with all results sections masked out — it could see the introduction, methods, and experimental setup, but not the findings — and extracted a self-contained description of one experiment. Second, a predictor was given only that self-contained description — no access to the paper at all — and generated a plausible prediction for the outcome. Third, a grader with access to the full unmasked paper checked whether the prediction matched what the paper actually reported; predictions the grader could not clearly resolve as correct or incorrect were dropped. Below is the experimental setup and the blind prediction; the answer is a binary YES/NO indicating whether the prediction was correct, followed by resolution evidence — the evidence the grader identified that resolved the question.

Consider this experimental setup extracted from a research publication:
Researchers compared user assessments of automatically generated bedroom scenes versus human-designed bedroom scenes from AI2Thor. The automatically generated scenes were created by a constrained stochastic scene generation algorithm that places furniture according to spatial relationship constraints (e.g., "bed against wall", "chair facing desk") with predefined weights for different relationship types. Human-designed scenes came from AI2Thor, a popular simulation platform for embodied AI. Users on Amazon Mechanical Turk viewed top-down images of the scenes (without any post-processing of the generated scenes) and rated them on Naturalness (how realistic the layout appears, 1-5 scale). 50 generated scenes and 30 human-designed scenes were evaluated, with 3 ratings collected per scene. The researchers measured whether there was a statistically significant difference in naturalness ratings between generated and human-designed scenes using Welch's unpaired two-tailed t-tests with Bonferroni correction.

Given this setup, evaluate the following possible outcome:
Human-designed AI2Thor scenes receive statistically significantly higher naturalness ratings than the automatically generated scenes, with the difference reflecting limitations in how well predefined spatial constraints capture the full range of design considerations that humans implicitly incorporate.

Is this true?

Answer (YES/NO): NO